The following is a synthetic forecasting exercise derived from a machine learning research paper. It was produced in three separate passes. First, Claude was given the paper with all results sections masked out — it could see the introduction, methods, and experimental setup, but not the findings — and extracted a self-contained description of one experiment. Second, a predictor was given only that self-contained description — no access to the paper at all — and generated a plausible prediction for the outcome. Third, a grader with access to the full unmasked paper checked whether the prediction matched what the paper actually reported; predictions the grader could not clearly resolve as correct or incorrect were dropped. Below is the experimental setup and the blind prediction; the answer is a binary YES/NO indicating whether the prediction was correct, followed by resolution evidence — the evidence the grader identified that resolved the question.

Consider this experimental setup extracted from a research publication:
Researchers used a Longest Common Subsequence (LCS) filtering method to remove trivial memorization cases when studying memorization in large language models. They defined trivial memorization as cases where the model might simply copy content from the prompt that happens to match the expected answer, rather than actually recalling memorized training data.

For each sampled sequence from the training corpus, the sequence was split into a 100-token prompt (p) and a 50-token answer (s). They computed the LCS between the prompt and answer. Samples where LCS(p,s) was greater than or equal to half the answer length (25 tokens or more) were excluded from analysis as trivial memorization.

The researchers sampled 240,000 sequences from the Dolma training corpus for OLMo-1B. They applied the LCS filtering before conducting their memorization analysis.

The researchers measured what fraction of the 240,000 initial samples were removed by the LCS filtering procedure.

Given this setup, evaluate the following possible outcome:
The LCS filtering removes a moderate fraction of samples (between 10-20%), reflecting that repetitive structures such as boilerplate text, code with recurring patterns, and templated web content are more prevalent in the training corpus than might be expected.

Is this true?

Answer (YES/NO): NO